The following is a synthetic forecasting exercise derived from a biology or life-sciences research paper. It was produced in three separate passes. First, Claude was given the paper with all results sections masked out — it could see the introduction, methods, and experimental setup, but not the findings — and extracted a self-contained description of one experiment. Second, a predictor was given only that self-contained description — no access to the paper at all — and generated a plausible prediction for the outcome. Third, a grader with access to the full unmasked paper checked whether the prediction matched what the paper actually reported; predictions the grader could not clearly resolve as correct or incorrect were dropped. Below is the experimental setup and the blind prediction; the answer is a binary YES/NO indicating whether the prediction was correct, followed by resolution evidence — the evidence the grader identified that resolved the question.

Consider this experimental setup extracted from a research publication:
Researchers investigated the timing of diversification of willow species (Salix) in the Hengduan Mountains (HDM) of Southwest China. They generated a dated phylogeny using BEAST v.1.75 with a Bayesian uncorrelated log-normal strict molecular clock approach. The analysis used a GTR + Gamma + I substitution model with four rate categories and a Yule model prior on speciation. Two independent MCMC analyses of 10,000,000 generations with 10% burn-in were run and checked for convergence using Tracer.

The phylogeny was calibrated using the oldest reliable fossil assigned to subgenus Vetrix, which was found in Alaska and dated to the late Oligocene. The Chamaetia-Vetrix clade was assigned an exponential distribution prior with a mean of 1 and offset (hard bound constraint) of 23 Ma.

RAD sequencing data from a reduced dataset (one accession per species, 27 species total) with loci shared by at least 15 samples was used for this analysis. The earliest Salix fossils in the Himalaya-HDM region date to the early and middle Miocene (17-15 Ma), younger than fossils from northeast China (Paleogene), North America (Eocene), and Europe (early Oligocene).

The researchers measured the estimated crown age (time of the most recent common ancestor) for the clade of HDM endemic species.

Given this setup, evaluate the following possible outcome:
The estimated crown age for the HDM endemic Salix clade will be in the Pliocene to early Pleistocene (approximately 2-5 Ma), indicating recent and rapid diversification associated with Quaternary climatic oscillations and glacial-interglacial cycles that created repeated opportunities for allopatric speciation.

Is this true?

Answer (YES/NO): NO